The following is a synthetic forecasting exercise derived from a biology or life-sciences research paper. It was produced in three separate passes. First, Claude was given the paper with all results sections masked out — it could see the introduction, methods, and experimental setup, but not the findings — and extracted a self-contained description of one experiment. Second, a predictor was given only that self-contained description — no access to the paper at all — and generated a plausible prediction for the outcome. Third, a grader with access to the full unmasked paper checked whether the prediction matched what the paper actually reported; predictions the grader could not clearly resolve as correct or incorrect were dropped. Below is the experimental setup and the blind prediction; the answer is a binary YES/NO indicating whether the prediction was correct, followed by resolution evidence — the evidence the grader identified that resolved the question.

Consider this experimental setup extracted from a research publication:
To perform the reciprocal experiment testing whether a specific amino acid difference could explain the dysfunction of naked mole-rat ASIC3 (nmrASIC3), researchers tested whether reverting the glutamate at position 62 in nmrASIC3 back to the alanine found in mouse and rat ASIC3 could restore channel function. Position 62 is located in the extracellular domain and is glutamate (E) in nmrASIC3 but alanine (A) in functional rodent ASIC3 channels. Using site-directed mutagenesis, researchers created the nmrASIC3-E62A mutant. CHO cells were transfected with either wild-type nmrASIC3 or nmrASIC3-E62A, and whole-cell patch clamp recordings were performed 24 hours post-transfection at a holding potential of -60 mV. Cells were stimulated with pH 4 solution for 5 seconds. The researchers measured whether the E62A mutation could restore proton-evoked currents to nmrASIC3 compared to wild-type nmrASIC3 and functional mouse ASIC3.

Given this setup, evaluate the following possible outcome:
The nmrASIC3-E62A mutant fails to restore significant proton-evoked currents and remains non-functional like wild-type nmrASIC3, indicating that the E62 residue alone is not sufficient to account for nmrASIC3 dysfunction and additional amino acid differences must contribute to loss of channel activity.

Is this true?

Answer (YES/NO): YES